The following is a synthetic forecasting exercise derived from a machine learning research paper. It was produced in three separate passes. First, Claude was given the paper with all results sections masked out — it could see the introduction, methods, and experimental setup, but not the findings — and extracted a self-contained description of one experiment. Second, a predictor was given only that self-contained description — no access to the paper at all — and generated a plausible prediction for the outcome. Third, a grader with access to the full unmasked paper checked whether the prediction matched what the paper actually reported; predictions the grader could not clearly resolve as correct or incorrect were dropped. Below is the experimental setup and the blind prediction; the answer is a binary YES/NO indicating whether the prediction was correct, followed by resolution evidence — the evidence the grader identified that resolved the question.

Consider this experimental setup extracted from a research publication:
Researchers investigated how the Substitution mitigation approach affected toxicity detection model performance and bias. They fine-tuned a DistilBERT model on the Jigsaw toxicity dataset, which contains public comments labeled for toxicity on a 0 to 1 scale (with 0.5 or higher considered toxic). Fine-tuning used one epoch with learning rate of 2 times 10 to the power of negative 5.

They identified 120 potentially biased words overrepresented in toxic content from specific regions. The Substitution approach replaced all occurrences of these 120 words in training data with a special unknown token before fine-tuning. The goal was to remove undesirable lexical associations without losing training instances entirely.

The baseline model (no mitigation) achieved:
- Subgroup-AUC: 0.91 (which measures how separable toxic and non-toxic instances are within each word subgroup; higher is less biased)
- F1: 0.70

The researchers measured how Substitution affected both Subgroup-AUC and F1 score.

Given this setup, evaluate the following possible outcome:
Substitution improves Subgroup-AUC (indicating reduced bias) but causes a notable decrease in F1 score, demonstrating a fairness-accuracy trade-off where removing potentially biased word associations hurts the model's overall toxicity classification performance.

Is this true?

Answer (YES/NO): NO